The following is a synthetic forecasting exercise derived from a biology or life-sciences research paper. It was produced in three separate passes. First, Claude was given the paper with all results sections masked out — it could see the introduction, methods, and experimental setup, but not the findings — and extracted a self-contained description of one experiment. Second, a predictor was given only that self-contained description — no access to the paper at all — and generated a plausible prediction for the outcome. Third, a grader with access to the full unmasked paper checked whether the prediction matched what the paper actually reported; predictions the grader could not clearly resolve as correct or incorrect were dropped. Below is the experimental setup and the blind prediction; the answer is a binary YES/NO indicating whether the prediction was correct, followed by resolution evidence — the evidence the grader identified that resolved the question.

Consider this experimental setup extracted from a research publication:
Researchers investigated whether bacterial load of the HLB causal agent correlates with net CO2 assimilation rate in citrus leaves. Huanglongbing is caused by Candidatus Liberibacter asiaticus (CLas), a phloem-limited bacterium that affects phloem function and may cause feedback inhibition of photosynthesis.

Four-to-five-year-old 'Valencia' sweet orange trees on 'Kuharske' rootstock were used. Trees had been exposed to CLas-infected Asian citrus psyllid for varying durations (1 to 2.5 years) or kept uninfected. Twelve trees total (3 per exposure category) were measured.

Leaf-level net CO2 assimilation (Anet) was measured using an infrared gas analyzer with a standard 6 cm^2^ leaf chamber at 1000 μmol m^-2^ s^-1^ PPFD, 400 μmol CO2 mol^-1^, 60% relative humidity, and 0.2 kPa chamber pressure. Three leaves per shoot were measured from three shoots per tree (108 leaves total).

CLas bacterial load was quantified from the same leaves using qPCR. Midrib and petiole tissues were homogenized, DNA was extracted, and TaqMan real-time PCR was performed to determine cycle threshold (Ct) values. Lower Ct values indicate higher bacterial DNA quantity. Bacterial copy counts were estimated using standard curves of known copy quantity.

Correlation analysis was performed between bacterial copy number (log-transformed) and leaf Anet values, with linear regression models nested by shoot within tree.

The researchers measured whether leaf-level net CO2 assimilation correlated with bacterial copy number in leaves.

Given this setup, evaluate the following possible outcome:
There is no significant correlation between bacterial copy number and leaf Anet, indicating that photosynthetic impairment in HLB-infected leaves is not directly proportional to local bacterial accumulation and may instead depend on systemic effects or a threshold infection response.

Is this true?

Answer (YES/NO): NO